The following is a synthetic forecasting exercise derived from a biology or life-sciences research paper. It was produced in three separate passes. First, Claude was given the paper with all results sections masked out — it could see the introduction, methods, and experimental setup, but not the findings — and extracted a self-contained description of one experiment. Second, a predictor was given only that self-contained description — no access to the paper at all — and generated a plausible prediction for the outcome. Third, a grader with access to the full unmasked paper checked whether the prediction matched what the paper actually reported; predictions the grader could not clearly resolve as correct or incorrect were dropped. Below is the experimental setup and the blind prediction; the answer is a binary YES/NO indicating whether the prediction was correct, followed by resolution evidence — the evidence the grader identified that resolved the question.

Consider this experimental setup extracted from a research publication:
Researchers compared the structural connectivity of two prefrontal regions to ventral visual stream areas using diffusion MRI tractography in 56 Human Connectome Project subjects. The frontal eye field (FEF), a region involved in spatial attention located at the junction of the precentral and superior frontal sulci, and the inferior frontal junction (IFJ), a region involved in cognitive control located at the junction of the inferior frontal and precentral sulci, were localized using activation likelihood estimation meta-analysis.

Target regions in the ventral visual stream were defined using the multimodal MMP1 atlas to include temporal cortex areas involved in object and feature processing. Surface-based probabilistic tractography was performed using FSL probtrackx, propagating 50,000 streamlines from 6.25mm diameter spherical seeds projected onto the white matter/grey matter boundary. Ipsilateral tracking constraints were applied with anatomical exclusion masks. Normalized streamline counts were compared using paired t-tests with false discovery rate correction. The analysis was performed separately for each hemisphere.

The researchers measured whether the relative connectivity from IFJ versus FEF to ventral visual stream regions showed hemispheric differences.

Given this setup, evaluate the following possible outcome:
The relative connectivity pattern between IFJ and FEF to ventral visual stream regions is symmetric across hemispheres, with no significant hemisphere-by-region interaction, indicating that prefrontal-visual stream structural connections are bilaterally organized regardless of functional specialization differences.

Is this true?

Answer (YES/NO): NO